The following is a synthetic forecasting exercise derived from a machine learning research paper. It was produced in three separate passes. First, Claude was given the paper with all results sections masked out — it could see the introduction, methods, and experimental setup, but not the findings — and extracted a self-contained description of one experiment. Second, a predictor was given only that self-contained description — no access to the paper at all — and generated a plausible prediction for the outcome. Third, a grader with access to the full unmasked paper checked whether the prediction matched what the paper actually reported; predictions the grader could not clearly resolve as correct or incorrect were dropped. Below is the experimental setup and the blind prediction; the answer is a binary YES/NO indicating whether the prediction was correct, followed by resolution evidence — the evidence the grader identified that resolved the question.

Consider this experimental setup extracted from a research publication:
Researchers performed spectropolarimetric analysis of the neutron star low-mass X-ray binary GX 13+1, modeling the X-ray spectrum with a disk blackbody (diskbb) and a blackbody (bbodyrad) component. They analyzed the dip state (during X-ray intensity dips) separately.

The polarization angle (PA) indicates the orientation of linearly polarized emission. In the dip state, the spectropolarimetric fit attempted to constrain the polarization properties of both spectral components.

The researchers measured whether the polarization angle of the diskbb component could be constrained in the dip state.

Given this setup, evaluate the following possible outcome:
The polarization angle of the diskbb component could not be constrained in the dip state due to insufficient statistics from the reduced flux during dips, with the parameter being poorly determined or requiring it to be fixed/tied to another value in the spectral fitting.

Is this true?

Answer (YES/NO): YES